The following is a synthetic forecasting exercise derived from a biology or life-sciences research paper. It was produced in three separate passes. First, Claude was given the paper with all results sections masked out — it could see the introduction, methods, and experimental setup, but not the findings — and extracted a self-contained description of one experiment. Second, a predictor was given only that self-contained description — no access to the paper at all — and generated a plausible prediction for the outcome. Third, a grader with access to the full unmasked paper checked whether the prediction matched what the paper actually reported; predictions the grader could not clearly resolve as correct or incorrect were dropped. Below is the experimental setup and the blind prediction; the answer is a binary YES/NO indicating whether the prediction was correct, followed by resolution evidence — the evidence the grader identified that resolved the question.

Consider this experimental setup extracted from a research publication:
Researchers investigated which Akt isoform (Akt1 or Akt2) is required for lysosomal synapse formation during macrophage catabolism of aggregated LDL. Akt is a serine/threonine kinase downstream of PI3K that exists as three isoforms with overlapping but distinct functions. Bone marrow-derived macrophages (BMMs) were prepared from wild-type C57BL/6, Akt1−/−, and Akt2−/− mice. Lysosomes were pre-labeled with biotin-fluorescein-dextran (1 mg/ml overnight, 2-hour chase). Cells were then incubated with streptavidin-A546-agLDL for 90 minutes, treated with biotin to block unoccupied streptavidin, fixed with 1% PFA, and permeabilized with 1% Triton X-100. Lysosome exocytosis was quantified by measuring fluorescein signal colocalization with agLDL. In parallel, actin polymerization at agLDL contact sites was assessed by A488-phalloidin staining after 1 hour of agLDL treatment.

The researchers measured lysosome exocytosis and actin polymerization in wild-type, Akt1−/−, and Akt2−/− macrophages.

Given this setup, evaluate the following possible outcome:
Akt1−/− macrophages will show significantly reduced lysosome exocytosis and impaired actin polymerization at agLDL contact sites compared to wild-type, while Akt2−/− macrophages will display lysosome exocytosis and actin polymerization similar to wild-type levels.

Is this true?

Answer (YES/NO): NO